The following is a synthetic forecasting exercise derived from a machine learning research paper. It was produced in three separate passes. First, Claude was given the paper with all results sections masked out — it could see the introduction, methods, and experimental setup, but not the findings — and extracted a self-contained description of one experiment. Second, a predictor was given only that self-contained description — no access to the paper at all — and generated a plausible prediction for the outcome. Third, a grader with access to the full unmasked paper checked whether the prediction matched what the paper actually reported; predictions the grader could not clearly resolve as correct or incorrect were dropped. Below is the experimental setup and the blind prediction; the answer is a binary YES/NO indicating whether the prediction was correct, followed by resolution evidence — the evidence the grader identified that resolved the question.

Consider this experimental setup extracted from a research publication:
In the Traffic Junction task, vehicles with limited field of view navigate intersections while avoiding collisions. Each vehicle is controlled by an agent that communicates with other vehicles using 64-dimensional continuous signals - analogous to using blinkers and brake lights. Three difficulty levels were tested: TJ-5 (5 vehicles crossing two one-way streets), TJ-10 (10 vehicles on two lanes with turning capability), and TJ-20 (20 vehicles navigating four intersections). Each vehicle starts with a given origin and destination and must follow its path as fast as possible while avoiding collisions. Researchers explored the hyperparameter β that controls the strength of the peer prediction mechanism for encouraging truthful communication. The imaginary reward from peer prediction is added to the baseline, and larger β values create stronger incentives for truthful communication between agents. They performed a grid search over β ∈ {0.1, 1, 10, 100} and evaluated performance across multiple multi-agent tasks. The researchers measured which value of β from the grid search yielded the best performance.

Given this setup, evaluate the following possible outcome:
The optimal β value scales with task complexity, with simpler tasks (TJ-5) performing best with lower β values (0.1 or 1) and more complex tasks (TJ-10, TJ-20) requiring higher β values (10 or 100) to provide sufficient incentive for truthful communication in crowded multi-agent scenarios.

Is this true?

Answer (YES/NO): NO